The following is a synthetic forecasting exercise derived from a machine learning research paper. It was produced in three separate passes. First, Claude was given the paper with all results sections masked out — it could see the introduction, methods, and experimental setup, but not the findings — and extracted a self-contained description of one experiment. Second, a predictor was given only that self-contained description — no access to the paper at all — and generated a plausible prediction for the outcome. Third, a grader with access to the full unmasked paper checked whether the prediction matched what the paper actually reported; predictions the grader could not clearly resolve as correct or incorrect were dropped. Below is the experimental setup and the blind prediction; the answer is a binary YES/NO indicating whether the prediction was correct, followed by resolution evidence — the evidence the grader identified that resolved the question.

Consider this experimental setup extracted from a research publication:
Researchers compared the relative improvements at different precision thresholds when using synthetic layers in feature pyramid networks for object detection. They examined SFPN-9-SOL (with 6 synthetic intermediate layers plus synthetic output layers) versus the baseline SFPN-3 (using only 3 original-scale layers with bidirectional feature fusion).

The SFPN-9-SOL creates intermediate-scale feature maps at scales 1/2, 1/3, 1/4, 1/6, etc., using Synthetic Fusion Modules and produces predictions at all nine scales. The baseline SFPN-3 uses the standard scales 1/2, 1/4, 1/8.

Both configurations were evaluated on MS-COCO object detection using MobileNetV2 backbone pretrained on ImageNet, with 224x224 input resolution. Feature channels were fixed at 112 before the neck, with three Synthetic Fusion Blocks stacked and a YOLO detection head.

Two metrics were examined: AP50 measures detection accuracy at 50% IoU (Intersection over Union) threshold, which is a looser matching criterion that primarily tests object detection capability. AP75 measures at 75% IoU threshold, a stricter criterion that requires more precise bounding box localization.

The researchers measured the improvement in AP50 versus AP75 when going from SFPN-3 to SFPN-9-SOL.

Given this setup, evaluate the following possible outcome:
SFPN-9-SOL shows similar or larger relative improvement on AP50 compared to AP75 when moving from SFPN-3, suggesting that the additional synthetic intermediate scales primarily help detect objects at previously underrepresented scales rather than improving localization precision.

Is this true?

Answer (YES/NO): NO